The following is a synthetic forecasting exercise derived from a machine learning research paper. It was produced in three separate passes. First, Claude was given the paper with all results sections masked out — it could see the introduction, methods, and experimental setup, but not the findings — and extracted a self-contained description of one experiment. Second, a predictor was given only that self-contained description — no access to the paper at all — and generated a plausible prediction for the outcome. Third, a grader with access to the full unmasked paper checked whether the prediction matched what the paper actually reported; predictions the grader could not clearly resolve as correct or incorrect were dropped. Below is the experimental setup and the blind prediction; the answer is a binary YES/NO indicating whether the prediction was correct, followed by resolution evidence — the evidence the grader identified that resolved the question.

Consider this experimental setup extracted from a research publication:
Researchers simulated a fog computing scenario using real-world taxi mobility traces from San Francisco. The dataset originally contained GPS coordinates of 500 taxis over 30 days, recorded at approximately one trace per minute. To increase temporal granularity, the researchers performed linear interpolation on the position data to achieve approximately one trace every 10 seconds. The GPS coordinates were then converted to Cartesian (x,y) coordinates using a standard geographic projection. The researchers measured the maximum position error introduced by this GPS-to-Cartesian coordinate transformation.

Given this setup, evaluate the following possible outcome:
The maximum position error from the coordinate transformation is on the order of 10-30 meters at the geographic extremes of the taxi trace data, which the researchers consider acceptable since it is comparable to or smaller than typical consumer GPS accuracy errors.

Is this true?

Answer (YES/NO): NO